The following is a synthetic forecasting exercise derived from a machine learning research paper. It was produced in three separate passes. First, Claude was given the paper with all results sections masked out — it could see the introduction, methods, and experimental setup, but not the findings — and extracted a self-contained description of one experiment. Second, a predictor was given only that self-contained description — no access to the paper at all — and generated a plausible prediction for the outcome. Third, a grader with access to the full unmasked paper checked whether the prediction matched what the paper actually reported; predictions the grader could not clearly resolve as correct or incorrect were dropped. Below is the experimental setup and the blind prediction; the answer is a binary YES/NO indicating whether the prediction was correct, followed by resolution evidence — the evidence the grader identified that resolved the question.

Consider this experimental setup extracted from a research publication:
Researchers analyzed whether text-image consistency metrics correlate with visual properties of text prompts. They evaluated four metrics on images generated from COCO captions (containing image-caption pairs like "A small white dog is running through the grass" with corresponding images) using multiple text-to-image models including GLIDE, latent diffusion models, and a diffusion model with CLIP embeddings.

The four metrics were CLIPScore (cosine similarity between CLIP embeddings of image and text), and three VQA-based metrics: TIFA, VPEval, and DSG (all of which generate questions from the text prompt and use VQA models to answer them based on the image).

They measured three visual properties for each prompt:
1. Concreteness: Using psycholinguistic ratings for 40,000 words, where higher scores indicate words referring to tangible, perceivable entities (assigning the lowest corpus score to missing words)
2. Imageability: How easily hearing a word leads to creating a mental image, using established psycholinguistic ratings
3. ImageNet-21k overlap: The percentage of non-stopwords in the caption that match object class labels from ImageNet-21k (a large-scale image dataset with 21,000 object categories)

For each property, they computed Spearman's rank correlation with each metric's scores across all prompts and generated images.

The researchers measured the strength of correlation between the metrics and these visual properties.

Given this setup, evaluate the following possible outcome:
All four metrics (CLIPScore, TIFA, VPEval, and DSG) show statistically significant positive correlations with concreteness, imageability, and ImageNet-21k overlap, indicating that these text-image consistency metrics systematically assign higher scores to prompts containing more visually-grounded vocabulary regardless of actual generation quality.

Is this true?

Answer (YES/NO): NO